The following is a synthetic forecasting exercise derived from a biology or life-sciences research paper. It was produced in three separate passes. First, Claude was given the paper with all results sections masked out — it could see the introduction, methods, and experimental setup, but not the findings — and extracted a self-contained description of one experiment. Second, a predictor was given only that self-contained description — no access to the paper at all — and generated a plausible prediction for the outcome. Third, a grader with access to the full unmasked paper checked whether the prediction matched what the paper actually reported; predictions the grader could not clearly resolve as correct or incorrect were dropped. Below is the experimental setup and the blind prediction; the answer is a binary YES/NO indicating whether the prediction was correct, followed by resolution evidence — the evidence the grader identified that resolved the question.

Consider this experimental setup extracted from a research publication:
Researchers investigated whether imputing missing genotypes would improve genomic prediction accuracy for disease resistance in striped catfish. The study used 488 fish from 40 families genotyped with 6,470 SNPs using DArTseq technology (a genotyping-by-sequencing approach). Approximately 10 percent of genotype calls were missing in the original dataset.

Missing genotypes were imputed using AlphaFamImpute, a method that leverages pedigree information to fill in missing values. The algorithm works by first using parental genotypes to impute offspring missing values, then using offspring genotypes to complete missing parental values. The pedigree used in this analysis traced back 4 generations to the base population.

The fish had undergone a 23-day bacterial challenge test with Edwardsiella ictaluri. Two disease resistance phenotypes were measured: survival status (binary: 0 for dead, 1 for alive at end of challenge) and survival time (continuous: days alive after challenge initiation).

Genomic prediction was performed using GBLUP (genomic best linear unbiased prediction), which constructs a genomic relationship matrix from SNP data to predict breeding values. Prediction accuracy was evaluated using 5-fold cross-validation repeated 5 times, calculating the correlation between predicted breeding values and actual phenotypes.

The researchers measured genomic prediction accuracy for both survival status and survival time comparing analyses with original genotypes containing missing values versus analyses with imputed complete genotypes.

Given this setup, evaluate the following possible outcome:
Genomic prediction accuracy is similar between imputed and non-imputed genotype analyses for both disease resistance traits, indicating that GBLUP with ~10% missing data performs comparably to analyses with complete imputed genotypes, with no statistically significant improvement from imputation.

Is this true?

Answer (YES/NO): NO